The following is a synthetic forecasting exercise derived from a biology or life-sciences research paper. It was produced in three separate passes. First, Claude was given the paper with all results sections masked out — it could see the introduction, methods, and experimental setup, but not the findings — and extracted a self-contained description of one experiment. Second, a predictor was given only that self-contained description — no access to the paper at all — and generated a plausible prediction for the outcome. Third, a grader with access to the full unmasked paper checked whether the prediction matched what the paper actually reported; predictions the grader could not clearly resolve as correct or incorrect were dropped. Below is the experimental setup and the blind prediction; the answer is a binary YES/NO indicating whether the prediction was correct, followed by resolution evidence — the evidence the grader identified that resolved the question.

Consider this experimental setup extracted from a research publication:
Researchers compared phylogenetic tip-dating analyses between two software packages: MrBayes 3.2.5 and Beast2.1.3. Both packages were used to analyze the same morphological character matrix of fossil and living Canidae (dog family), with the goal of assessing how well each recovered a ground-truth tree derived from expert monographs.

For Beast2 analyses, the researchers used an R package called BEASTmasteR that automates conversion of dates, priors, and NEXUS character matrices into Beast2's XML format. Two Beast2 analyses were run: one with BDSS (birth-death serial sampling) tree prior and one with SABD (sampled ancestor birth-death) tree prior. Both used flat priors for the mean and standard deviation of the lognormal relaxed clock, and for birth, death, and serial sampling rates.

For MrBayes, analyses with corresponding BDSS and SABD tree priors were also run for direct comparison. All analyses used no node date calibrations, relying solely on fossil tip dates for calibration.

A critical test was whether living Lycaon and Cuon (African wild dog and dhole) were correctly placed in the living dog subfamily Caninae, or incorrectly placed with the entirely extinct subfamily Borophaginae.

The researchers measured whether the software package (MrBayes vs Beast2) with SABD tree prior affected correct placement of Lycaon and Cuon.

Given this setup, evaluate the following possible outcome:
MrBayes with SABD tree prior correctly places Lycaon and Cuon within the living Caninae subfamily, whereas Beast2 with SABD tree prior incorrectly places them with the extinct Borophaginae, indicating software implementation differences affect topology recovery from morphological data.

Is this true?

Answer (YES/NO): NO